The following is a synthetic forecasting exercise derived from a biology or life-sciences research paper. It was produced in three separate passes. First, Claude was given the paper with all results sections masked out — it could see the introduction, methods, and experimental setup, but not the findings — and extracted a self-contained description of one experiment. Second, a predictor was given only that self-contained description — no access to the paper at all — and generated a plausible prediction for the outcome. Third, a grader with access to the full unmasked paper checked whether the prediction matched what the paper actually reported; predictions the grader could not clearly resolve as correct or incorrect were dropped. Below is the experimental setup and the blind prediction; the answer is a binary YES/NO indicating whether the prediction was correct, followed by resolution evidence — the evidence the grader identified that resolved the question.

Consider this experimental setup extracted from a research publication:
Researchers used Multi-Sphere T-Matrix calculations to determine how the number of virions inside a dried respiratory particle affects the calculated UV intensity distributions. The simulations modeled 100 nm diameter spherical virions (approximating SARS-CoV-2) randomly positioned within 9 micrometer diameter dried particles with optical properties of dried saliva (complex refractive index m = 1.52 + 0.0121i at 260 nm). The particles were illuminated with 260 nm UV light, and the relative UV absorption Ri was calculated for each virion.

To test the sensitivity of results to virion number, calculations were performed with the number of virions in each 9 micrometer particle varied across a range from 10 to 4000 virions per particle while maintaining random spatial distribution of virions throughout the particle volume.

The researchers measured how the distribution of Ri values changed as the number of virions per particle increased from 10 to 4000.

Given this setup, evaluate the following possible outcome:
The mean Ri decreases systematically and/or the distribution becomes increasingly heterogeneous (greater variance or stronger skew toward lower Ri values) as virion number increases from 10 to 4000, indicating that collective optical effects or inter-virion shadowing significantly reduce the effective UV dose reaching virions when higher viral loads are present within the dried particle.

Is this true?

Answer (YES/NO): NO